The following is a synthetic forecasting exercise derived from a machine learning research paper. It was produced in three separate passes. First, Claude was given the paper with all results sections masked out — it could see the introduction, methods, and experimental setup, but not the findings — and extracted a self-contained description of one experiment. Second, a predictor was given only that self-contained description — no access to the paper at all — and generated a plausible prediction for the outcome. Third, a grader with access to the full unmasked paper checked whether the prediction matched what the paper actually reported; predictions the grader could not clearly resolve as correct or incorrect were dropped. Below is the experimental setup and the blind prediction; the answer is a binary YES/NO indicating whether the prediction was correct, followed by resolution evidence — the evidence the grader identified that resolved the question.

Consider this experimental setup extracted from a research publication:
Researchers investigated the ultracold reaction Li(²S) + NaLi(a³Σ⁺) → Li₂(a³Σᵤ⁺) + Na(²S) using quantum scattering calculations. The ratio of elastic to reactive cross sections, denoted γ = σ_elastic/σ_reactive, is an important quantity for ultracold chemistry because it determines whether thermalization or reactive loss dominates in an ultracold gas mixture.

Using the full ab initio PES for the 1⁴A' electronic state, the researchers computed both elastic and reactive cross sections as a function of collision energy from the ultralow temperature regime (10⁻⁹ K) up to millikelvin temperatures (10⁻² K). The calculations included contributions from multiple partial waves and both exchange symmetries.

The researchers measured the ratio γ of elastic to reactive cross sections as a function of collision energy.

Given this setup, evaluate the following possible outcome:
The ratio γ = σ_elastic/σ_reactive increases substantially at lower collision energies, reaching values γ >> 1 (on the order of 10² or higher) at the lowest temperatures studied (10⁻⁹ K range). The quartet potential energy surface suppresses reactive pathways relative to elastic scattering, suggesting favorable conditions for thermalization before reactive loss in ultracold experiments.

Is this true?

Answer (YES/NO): NO